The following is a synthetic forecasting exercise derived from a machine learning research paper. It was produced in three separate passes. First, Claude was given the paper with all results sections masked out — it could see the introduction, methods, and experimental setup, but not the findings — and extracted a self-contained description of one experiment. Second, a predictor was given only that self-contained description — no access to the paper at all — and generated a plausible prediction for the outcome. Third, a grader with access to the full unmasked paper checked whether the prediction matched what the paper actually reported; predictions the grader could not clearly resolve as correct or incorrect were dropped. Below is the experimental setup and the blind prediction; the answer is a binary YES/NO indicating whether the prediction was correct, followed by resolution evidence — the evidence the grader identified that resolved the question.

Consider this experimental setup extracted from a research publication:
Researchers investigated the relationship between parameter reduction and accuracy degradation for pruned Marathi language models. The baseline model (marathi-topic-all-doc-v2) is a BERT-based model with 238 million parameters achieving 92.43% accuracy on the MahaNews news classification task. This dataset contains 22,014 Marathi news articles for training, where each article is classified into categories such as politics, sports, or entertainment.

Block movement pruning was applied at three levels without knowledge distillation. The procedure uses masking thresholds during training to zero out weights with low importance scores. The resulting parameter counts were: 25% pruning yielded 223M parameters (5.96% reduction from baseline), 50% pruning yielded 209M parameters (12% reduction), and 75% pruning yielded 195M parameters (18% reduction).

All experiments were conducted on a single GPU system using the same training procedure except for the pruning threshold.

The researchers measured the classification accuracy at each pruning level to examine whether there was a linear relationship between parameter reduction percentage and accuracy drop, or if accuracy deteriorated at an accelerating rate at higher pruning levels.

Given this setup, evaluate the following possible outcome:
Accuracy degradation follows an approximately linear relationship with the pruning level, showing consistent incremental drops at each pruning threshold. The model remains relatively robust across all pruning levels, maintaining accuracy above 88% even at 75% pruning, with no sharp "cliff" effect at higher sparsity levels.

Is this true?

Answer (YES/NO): NO